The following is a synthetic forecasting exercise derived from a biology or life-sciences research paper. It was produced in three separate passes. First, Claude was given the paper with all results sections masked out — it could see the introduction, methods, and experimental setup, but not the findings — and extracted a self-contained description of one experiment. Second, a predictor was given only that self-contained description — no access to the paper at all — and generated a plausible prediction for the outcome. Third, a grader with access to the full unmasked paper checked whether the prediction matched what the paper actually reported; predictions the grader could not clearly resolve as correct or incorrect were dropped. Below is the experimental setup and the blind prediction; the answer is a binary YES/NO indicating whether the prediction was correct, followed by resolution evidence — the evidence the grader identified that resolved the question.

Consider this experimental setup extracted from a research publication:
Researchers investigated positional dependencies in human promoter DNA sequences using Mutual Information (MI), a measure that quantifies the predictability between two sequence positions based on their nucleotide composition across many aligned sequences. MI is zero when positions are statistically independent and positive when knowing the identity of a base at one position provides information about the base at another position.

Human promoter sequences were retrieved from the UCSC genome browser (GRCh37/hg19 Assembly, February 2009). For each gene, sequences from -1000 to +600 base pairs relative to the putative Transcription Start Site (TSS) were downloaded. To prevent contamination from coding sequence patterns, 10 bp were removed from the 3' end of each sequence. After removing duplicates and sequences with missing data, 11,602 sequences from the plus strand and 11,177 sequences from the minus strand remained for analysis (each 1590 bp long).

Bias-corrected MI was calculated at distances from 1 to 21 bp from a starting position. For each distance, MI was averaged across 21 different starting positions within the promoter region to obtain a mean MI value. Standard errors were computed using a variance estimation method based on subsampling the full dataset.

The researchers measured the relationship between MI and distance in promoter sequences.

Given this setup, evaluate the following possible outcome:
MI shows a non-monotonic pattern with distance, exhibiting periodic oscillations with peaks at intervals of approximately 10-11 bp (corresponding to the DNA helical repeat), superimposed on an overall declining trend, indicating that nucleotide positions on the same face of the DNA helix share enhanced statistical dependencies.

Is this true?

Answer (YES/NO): NO